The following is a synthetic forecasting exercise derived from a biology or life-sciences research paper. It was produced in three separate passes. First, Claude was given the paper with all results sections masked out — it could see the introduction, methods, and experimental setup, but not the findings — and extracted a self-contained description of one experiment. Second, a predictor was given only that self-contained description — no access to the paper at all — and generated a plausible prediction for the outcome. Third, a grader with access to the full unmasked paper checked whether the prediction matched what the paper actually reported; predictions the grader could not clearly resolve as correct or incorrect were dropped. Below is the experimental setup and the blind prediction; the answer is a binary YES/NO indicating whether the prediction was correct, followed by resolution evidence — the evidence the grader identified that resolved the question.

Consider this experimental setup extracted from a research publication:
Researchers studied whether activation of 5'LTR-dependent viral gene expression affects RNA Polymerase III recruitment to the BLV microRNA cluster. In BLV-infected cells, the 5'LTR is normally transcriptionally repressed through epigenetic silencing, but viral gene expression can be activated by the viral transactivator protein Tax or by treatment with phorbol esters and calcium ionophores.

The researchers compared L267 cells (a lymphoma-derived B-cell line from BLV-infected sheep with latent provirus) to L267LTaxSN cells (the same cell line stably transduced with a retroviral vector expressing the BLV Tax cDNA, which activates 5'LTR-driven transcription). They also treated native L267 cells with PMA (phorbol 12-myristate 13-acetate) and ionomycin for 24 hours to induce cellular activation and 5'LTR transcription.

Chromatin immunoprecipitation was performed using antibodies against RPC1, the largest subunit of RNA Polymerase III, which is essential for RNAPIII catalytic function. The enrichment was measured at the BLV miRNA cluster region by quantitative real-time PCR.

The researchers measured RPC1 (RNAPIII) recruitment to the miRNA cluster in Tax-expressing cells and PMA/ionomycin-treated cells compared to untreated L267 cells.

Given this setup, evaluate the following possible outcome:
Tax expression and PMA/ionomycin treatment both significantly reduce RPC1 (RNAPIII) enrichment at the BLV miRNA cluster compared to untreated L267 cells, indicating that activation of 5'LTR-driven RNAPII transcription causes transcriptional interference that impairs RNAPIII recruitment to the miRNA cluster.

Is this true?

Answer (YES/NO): NO